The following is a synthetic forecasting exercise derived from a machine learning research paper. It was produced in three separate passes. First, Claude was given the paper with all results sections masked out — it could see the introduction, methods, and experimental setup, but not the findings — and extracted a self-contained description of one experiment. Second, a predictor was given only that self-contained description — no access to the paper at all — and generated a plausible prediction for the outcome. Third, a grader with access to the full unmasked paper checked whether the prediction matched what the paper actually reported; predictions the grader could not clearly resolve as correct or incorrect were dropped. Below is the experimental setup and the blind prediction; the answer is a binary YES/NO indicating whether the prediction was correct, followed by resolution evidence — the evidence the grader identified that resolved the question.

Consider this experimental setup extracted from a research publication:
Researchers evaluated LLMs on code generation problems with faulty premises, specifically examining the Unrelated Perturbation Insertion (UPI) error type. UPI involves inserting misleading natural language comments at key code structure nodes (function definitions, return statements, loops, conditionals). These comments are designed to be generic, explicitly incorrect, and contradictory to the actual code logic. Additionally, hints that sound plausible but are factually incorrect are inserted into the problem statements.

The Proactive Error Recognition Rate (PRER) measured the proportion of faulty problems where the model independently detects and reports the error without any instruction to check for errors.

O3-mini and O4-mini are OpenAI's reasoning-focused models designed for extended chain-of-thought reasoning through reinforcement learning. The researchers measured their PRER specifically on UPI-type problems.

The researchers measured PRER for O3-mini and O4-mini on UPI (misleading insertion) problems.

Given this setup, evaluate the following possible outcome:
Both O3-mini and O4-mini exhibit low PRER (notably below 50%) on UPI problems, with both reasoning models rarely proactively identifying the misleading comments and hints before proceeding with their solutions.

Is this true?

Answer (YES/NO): YES